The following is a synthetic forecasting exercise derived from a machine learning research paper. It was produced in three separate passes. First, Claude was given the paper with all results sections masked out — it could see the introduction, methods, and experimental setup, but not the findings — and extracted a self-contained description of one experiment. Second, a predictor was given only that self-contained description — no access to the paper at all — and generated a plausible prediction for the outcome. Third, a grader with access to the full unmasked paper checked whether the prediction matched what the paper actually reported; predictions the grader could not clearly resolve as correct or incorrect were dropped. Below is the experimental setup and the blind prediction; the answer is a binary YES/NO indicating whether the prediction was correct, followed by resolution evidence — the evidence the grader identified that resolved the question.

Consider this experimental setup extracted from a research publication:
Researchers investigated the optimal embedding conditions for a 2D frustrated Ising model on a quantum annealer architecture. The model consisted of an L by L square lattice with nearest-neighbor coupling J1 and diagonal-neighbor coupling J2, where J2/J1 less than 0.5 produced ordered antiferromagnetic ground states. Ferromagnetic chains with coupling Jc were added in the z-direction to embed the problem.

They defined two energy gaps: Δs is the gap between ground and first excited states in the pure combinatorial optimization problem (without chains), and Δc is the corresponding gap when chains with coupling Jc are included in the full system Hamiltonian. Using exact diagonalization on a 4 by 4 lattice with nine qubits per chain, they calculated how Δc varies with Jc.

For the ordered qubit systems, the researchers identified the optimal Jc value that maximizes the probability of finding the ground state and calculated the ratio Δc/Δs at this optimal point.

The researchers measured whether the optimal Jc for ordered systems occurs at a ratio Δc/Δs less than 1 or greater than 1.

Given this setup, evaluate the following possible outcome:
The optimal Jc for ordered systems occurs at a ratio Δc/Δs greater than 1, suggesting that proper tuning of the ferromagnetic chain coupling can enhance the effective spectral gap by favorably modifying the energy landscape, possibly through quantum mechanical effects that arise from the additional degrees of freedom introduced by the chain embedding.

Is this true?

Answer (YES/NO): NO